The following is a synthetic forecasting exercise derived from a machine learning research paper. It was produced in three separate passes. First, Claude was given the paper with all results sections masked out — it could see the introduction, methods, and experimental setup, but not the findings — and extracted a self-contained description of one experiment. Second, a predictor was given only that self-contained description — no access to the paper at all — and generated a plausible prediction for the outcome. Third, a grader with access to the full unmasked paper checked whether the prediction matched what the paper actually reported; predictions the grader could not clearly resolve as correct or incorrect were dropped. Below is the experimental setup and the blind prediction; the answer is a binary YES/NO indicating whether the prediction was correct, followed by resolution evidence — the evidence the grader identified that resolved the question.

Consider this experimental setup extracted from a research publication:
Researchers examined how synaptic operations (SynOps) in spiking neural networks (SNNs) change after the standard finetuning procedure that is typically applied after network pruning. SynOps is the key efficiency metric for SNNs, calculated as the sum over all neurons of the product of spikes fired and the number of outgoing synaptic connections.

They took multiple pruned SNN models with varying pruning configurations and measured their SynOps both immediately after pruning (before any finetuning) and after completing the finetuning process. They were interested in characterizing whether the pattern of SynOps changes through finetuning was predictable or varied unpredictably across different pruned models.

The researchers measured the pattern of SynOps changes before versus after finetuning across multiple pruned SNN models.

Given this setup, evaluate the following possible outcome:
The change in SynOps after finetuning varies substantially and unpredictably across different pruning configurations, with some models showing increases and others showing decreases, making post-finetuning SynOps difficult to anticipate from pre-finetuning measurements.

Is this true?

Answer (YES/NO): NO